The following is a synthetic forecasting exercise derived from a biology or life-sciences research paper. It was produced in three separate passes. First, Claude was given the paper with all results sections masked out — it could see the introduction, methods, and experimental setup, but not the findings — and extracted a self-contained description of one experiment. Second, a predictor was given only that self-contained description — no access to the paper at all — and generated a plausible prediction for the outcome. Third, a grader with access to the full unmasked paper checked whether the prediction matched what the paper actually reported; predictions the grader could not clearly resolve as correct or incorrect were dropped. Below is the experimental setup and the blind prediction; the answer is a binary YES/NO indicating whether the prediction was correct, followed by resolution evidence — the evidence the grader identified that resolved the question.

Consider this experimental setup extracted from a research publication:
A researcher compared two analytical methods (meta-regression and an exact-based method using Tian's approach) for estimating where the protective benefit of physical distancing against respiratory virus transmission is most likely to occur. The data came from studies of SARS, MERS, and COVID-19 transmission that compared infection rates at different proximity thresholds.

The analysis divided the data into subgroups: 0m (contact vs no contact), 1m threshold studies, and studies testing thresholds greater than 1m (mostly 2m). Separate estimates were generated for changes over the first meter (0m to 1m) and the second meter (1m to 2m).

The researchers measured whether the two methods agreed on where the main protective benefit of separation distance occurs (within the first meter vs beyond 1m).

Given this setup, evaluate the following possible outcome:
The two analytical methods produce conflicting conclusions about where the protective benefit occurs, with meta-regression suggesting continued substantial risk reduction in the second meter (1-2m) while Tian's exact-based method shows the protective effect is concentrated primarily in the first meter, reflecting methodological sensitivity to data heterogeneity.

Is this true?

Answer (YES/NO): NO